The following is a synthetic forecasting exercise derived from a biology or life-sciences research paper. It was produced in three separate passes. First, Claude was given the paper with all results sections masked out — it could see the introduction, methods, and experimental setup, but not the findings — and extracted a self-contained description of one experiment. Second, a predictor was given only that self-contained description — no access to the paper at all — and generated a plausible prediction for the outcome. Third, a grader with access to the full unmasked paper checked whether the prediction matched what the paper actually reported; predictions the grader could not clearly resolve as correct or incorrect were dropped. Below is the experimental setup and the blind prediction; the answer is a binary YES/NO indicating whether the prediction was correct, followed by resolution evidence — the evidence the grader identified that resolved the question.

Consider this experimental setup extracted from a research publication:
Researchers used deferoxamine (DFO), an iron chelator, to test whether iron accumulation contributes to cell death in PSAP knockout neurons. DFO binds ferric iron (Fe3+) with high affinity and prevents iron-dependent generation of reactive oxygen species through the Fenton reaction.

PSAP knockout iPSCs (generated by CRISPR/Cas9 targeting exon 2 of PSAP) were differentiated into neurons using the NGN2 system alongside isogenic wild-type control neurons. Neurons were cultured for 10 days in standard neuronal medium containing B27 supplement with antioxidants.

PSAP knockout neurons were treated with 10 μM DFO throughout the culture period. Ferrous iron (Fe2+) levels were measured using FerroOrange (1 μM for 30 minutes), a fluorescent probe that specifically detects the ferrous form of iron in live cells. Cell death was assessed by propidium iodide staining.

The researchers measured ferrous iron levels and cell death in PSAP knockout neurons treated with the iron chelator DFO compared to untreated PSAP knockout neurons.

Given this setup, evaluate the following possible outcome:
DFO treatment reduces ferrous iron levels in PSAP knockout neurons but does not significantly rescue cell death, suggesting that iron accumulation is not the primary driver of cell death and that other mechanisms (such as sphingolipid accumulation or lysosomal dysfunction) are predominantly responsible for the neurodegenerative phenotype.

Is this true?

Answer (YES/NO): NO